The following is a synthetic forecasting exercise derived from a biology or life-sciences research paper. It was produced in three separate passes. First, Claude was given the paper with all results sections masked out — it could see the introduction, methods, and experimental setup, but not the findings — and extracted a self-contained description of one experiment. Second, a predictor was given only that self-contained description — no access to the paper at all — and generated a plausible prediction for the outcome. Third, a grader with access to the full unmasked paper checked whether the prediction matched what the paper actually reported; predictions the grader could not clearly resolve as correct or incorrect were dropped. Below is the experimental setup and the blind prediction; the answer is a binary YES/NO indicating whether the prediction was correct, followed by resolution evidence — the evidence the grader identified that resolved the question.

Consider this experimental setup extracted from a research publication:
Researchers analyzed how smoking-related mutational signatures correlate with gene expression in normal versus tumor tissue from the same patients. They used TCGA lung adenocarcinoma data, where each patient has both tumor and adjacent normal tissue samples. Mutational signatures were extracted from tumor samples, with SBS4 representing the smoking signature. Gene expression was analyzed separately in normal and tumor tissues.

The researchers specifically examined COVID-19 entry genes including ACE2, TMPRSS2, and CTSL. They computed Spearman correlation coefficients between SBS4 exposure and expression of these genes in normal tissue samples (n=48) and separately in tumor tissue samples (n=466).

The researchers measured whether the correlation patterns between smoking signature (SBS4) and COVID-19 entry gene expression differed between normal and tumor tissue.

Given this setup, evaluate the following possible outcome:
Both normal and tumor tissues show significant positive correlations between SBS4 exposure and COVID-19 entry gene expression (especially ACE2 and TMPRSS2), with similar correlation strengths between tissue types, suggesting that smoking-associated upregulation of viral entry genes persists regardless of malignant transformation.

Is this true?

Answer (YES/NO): NO